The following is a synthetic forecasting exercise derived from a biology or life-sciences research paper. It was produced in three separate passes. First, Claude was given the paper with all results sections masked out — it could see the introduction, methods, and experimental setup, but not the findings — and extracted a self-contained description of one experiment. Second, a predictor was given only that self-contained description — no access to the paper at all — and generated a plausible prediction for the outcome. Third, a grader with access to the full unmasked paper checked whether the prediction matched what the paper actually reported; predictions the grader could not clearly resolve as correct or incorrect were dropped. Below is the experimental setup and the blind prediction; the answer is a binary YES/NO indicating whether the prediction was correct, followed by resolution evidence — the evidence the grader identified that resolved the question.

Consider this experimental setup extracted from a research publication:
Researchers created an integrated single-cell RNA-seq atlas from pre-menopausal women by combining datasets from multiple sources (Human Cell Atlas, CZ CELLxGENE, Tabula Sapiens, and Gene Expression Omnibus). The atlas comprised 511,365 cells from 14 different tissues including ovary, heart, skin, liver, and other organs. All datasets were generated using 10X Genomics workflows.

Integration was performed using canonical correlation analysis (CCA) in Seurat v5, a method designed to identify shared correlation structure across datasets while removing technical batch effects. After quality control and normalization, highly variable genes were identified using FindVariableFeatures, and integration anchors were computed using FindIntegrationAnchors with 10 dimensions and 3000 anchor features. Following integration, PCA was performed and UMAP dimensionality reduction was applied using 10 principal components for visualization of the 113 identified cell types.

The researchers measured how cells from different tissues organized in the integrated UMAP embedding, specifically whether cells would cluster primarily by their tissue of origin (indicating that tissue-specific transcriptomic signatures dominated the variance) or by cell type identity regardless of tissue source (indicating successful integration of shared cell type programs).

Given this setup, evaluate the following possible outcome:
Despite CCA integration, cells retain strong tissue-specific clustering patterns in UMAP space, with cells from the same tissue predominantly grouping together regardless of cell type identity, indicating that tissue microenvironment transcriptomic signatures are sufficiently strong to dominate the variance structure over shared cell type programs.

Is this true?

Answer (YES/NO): NO